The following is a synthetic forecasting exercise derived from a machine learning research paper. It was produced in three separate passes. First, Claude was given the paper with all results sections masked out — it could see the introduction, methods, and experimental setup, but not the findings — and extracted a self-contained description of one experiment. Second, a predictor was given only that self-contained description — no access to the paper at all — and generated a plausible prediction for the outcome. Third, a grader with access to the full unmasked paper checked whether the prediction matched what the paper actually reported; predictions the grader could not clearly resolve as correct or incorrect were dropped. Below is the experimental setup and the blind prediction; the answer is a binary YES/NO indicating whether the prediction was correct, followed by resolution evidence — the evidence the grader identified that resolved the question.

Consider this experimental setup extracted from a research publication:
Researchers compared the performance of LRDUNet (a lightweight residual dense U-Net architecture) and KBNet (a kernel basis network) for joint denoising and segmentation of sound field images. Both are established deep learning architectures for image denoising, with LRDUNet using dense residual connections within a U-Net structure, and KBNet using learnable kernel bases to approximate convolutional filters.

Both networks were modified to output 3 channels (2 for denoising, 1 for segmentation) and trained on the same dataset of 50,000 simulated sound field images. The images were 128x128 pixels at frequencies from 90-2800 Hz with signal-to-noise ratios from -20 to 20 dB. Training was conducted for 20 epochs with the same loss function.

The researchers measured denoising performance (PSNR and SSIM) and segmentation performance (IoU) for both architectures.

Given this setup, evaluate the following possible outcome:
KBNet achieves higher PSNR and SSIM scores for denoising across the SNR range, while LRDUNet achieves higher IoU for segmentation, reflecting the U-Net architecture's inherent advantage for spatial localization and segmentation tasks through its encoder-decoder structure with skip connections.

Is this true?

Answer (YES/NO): NO